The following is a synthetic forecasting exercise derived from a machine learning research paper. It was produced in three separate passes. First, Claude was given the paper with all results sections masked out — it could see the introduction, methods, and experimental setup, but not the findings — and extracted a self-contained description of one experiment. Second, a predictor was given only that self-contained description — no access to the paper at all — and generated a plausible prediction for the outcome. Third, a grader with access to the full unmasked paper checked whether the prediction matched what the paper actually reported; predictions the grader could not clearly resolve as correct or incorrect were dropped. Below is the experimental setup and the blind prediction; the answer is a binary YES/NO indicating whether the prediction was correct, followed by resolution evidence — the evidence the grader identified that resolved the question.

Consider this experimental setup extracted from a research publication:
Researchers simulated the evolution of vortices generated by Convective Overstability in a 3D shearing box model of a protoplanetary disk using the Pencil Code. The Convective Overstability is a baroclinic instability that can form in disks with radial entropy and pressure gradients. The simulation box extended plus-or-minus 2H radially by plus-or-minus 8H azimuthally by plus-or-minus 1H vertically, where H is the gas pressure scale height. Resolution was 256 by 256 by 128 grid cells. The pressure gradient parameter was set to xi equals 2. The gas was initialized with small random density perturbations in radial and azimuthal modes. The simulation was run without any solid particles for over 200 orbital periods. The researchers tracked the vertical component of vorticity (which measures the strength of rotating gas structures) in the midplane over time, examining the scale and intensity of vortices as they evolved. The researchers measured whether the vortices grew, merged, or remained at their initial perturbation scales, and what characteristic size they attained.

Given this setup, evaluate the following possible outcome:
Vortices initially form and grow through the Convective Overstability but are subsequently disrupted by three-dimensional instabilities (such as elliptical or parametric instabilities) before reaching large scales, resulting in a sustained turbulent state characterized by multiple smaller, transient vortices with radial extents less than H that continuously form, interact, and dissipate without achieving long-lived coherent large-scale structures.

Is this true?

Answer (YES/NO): NO